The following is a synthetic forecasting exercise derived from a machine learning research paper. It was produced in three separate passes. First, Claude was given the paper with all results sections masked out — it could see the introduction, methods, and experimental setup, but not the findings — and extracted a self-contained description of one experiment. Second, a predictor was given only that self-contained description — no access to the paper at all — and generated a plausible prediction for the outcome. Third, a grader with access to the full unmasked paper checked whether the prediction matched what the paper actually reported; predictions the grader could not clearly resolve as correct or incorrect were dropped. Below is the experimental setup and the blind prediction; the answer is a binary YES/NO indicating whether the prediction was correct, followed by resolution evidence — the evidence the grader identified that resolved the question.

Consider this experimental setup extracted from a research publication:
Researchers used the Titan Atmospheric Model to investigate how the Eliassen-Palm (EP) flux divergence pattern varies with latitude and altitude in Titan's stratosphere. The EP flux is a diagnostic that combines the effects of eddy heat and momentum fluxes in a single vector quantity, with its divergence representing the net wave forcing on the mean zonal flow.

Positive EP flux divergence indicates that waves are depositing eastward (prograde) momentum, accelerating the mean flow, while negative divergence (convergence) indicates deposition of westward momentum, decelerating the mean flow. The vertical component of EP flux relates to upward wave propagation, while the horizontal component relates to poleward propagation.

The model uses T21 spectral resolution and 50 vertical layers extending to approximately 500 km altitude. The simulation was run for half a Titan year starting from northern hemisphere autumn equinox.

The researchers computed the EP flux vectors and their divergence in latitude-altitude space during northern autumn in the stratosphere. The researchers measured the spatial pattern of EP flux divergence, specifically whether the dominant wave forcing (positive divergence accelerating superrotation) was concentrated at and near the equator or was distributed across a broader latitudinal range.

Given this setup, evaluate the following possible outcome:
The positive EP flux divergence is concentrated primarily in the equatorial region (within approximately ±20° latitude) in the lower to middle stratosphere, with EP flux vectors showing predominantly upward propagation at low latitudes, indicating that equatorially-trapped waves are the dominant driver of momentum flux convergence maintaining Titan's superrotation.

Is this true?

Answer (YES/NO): NO